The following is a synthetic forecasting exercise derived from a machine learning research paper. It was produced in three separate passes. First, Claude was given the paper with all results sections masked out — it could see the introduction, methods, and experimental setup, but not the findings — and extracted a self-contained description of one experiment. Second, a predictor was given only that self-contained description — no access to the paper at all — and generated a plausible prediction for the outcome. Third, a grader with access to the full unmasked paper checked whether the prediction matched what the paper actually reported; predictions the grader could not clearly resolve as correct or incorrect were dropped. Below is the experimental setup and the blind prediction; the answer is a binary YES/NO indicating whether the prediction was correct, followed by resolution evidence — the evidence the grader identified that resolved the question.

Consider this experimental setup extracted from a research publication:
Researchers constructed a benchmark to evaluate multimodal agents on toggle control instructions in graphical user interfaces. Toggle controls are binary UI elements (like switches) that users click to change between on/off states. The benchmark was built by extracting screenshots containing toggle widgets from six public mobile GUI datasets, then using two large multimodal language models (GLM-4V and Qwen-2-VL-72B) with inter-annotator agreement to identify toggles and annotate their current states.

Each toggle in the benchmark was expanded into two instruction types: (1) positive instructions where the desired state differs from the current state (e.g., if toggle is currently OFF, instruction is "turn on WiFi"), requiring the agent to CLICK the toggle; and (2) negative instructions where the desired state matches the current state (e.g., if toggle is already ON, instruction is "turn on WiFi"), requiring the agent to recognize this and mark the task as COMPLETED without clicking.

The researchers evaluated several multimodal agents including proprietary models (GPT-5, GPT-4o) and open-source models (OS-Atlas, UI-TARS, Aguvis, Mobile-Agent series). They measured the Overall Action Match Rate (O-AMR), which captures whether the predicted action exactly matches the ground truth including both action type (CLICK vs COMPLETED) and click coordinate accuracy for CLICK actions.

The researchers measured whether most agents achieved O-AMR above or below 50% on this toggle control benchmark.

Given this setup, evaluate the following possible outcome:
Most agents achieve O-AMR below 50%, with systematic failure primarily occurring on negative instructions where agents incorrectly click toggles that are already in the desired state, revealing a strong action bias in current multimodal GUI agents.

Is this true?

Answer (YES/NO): YES